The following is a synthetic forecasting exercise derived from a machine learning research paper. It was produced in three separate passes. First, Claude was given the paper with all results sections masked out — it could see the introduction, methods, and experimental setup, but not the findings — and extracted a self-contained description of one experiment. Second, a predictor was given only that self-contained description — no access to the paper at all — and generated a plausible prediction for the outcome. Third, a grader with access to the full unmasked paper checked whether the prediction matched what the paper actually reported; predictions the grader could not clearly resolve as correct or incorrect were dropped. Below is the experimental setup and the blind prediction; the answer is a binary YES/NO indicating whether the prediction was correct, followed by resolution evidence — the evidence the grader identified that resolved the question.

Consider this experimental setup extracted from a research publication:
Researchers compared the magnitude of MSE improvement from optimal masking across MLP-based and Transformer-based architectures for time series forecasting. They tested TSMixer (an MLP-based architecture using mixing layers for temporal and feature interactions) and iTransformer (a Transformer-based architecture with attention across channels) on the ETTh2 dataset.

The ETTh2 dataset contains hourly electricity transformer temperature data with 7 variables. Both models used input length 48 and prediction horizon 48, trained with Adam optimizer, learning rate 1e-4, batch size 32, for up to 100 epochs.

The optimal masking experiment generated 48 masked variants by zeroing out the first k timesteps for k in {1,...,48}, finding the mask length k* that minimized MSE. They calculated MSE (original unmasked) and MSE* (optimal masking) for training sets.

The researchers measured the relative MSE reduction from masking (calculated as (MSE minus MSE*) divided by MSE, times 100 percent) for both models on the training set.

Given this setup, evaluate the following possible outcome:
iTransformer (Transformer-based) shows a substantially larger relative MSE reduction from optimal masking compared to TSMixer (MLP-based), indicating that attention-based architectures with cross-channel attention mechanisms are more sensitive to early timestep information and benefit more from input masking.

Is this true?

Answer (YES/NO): NO